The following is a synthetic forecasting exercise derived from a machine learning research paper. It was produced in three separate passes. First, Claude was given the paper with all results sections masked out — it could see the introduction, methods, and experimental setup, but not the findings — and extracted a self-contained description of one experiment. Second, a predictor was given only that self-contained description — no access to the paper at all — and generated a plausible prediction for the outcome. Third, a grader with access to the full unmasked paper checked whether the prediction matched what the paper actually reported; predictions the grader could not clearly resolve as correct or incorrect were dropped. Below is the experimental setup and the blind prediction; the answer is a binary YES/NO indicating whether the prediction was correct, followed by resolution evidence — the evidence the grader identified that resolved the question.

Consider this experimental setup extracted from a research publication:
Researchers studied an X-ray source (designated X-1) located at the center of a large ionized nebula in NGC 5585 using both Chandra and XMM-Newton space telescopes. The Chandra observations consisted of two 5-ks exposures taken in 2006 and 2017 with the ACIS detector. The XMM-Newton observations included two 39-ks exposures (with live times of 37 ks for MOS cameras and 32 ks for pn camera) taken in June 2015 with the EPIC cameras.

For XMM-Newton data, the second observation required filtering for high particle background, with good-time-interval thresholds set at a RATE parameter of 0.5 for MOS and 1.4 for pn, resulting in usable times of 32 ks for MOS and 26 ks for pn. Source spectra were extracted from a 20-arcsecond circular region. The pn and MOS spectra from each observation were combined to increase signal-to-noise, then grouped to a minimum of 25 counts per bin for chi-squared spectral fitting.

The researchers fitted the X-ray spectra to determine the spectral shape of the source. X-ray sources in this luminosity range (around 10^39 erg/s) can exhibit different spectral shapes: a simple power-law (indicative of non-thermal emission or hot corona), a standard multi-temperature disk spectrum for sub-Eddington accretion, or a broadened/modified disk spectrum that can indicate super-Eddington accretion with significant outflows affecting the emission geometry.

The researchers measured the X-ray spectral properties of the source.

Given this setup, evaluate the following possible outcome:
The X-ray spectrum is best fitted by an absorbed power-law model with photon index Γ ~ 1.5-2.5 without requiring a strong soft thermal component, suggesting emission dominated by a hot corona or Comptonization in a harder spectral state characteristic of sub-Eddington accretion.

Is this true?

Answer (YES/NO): NO